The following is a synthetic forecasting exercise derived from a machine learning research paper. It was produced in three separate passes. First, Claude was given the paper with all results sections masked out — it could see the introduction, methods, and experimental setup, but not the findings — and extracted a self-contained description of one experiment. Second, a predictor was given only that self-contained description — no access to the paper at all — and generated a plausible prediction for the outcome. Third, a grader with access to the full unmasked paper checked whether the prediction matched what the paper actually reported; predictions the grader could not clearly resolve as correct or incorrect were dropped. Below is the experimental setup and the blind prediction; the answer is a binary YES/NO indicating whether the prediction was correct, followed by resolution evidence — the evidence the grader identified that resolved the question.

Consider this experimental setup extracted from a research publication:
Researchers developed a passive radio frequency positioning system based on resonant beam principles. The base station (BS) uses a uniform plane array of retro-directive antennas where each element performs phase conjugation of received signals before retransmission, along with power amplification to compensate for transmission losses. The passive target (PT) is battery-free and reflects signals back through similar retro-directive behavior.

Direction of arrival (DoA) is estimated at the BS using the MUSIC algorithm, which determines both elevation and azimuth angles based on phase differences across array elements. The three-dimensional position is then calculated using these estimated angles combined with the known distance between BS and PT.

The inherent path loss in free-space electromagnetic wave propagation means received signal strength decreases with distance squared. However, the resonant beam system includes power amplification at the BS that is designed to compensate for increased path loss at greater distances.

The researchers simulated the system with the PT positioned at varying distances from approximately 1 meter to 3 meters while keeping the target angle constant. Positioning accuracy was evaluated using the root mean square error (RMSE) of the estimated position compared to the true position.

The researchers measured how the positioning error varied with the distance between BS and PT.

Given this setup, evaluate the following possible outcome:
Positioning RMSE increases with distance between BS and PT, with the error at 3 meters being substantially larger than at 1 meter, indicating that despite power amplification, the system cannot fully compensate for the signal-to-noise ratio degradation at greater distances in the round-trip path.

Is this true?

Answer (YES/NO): YES